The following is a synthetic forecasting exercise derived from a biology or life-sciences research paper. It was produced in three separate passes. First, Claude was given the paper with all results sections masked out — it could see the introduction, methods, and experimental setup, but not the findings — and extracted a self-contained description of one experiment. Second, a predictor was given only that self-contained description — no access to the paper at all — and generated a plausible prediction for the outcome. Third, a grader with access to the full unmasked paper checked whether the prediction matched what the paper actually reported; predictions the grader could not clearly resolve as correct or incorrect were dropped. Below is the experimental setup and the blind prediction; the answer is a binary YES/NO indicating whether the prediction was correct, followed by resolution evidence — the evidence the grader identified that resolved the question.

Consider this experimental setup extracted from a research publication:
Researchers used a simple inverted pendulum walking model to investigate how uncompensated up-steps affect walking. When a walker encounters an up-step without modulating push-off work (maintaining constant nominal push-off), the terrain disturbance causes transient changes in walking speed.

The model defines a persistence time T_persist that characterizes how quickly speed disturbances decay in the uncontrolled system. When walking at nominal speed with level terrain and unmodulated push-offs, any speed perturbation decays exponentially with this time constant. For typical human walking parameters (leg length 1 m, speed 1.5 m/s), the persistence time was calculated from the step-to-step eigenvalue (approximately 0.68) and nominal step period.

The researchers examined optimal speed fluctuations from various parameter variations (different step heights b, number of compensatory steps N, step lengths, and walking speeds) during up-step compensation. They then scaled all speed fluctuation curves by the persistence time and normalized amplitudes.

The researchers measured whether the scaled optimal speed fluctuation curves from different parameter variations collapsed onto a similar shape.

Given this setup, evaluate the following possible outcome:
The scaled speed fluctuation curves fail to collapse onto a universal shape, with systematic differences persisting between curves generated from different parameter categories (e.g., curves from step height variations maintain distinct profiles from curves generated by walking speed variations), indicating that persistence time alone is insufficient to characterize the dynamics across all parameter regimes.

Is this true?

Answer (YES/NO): NO